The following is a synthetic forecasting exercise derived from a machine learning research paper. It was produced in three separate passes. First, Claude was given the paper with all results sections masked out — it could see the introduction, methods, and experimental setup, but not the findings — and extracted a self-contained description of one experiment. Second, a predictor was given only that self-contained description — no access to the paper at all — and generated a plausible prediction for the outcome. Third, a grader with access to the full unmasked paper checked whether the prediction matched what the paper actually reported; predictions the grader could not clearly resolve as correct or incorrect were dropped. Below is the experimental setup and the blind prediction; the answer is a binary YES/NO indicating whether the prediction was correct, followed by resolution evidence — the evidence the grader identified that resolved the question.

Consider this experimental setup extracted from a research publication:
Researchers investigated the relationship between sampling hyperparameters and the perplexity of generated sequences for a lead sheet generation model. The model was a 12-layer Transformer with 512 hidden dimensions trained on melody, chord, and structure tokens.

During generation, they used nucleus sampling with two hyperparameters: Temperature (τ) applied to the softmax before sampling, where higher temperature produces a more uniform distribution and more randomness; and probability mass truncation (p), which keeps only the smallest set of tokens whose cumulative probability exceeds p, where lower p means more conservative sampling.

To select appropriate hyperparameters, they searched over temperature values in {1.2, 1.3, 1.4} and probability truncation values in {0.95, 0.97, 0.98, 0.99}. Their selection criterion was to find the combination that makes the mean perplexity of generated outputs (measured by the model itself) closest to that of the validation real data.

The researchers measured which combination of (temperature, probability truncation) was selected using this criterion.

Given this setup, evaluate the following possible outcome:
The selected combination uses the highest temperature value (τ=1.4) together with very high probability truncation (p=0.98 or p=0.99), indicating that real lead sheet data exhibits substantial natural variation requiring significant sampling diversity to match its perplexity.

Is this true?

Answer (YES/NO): NO